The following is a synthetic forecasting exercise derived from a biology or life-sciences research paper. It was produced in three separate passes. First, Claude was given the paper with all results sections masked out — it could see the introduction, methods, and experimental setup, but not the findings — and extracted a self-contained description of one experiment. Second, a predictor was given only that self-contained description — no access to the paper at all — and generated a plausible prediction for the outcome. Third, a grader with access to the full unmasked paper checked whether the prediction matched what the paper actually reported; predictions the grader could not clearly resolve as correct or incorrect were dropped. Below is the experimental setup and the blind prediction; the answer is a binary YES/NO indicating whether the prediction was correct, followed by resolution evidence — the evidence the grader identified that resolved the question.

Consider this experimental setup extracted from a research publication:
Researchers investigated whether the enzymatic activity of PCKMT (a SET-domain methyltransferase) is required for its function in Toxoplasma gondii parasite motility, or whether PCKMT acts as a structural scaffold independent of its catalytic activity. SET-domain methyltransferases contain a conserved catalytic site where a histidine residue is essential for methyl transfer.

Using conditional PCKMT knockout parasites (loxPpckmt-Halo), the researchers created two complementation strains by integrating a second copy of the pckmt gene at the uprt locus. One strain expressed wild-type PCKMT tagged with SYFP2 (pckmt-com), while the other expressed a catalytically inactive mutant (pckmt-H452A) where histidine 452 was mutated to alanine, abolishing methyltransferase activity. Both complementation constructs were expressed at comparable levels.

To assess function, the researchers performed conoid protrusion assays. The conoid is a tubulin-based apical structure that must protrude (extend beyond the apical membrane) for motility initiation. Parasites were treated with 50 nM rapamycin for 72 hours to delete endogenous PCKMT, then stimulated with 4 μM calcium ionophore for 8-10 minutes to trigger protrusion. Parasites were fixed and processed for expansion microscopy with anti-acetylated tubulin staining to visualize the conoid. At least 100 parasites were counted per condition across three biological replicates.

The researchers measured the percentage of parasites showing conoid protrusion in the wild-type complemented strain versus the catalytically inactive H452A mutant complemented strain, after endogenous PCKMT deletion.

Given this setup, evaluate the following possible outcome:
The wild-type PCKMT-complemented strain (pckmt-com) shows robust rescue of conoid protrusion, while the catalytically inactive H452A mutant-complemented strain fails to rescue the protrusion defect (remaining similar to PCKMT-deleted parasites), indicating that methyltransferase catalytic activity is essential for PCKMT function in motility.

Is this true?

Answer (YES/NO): YES